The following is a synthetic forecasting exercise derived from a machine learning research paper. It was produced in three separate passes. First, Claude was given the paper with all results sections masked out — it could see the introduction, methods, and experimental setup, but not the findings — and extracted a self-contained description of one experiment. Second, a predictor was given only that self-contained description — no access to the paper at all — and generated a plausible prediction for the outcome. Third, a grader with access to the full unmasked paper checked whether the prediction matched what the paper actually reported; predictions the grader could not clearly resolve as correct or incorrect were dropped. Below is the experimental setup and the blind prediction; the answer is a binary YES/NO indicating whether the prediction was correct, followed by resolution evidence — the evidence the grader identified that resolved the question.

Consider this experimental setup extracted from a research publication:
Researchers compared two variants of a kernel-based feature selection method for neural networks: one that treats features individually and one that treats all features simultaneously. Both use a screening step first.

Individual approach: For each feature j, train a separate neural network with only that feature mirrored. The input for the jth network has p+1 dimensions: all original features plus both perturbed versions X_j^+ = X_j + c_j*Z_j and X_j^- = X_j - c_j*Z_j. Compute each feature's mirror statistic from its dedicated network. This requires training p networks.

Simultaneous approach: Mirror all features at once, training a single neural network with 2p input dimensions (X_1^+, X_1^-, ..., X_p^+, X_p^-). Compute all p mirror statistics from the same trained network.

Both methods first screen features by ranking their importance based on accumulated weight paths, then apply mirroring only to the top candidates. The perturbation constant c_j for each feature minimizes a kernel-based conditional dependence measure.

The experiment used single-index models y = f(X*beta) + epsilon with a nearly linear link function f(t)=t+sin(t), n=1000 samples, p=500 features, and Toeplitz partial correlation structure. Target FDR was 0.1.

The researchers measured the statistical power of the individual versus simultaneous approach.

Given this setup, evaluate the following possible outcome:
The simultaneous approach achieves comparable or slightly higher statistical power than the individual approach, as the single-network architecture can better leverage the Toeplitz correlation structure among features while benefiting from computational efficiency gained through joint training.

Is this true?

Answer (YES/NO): NO